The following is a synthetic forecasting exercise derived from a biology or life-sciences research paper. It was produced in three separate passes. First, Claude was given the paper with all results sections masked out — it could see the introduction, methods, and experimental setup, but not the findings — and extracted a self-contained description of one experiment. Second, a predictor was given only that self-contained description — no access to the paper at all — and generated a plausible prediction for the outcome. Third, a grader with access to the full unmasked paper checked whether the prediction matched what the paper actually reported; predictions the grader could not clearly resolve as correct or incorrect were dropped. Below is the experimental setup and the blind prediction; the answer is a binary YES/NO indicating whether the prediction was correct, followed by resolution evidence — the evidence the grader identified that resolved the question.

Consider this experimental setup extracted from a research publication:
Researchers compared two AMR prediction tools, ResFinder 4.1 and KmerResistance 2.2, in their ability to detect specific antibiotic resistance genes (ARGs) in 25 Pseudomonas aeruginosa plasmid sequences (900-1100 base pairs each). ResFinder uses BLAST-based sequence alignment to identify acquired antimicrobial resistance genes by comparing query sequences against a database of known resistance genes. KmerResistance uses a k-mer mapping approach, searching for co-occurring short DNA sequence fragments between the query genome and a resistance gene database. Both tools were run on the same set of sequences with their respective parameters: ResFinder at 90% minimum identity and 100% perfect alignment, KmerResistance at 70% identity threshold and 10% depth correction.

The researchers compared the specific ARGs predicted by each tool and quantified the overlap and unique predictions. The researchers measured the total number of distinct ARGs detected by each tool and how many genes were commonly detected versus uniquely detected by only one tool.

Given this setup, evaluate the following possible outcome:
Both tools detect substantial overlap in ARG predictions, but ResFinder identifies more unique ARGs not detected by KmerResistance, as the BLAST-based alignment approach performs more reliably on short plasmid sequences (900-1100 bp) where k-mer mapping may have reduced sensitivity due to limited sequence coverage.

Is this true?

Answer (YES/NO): NO